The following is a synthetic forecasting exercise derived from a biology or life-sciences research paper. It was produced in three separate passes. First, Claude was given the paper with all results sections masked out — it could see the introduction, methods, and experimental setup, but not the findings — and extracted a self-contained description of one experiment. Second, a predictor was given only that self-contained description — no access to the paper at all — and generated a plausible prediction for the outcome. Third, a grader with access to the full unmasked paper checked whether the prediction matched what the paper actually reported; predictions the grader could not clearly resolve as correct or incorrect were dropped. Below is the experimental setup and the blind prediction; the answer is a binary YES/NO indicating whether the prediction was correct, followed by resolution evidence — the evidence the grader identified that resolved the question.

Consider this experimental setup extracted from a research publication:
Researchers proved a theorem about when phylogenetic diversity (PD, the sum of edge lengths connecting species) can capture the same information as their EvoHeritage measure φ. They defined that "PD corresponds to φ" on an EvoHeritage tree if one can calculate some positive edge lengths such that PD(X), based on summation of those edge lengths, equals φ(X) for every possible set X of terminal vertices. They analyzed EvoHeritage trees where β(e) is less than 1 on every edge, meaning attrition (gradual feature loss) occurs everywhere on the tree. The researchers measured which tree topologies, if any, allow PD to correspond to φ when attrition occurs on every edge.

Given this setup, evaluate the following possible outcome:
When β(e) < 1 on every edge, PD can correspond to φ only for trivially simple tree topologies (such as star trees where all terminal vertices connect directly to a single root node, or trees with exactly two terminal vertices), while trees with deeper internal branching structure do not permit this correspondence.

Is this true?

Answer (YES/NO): YES